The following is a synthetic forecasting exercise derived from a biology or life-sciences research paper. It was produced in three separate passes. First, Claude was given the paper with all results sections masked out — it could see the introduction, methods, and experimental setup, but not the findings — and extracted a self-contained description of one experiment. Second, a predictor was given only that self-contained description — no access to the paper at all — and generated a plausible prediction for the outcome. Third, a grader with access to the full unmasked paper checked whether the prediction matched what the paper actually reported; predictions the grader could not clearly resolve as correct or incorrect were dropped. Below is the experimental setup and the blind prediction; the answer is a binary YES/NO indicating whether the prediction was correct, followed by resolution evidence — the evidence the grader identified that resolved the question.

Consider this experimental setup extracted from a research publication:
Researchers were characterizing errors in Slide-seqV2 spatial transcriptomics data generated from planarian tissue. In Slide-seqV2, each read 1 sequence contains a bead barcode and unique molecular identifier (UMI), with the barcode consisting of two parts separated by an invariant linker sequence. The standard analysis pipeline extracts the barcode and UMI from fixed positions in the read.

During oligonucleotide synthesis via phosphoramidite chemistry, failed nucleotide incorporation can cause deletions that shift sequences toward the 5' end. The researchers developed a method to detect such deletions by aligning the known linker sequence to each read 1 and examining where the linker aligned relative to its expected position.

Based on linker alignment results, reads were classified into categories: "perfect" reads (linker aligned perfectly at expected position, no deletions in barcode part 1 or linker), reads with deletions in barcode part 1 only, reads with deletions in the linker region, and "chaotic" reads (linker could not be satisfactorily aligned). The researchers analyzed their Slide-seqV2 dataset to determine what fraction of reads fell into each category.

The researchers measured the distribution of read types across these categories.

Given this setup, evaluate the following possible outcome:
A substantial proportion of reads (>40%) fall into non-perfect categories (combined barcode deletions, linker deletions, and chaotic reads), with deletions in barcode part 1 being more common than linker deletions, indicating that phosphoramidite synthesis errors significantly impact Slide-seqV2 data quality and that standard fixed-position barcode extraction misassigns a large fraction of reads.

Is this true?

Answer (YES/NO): YES